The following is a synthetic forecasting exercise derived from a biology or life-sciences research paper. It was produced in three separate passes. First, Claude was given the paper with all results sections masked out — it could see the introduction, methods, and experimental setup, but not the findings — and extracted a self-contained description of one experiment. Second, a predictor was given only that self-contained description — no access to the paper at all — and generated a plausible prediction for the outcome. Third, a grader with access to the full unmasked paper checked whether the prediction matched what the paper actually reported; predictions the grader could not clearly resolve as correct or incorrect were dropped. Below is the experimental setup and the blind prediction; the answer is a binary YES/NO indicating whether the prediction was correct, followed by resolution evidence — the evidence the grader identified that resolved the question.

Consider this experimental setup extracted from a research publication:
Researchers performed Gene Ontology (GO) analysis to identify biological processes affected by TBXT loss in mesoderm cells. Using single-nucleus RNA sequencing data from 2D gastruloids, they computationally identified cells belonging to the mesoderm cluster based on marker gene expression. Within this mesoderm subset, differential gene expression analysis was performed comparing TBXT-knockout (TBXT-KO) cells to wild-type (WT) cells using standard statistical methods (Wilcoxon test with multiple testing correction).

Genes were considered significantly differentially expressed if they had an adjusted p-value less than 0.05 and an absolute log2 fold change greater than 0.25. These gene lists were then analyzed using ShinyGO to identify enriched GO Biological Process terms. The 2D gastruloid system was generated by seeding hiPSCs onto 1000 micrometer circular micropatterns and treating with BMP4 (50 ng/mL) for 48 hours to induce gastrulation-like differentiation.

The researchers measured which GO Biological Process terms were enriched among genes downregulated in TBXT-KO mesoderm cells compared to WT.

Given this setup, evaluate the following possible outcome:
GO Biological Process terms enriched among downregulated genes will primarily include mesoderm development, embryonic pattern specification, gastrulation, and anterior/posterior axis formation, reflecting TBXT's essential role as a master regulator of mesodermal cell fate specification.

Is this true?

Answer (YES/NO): NO